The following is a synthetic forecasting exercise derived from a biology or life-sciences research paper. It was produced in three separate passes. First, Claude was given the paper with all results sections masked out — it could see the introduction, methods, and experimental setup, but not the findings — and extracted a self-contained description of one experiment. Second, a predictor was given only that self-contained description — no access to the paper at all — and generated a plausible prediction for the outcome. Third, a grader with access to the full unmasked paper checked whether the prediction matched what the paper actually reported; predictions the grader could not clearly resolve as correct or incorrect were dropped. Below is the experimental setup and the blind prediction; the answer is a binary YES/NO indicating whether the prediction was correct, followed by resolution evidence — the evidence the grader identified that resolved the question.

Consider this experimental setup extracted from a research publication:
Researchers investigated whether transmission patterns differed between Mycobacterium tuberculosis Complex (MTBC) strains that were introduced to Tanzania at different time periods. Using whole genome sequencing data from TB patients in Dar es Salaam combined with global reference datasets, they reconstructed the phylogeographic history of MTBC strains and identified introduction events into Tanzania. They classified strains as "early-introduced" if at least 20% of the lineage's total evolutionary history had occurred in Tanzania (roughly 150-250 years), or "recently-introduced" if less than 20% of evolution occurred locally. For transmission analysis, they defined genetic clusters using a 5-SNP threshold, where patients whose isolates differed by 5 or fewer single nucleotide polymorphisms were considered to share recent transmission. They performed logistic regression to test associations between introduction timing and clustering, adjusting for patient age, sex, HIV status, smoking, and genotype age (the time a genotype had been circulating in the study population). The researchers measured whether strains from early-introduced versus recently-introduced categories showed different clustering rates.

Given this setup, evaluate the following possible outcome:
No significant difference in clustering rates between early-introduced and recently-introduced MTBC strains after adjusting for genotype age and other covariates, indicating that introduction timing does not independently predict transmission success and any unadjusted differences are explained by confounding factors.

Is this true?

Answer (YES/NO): YES